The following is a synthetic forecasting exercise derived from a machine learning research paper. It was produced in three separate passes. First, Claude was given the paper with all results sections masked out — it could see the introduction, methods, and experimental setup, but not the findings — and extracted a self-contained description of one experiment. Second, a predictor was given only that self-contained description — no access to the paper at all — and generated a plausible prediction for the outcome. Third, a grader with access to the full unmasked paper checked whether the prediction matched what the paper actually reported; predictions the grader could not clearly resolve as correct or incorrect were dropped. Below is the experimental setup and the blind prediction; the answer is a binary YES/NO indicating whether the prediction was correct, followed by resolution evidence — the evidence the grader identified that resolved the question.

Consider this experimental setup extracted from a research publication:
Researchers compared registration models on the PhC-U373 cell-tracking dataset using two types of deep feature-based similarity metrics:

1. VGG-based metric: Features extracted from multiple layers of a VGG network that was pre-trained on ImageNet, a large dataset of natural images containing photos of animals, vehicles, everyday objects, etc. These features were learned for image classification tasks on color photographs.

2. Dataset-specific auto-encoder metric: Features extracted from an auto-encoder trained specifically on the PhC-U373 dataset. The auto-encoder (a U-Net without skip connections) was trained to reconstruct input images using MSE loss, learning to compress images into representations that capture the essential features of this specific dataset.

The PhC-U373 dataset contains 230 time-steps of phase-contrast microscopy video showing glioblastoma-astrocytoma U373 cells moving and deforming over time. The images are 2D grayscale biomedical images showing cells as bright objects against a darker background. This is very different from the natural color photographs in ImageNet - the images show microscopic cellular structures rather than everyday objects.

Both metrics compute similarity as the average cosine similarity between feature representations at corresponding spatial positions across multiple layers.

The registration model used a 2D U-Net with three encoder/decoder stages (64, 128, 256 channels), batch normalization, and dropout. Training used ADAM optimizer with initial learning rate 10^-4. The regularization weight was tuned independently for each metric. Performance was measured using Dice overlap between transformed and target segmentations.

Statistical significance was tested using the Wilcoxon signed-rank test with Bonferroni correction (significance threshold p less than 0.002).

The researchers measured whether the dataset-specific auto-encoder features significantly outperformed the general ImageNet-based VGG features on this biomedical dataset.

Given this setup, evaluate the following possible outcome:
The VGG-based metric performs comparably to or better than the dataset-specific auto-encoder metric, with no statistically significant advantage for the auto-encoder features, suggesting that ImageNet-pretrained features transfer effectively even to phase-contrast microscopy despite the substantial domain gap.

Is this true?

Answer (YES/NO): YES